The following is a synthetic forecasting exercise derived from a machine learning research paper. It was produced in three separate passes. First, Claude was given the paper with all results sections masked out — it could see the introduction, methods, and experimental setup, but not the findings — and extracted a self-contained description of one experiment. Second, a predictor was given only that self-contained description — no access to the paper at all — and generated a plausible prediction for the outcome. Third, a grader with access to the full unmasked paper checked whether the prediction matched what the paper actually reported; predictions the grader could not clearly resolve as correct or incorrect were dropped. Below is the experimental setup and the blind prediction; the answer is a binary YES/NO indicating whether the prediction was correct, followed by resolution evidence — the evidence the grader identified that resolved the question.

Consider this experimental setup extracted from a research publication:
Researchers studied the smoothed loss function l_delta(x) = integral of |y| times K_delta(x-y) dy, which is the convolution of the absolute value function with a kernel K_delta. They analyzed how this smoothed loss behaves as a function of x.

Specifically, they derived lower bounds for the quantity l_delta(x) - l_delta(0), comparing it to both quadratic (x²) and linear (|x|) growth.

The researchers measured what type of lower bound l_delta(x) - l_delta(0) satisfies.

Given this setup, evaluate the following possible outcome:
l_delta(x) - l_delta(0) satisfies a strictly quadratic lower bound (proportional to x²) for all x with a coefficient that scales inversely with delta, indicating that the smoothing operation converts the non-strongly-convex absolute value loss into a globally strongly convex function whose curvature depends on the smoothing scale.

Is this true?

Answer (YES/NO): NO